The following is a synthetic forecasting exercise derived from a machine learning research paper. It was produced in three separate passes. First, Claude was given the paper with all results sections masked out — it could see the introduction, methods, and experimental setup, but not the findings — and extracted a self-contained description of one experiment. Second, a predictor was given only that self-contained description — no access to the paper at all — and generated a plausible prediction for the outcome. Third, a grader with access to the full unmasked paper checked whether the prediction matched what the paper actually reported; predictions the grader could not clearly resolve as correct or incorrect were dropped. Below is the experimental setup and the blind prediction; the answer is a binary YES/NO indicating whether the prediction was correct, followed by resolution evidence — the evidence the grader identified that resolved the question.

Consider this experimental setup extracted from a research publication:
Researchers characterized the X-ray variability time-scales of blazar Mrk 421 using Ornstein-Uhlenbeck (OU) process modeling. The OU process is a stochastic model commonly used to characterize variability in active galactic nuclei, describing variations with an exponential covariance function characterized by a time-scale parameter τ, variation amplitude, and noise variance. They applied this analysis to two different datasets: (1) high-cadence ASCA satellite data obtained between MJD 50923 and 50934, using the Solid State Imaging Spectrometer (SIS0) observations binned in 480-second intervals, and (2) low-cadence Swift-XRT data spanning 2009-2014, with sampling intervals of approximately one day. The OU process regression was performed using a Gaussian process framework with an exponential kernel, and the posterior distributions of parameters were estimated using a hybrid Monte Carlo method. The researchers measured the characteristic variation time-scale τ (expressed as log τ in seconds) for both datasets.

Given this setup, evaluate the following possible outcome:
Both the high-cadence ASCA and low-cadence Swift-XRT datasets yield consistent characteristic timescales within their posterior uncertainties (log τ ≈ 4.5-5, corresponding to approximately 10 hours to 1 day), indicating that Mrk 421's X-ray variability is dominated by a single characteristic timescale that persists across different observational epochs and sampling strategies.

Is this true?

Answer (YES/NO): NO